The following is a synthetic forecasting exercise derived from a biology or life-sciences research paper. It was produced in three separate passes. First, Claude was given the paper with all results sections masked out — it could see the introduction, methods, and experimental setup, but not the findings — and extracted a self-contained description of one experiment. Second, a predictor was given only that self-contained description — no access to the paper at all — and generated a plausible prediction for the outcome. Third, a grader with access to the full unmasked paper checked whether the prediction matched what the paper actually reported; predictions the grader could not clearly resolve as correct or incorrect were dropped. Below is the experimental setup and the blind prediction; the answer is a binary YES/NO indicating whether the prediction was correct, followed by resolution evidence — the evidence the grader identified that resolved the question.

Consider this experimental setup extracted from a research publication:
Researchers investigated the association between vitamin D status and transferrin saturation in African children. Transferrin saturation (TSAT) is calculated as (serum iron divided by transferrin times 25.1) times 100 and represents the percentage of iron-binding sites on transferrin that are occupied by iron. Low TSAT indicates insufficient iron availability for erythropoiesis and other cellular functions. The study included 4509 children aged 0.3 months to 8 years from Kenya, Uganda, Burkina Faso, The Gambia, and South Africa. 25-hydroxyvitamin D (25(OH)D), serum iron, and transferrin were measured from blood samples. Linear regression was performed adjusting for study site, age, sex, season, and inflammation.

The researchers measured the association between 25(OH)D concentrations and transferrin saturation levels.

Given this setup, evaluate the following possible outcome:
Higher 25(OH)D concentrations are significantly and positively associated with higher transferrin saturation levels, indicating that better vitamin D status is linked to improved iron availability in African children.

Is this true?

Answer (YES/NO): NO